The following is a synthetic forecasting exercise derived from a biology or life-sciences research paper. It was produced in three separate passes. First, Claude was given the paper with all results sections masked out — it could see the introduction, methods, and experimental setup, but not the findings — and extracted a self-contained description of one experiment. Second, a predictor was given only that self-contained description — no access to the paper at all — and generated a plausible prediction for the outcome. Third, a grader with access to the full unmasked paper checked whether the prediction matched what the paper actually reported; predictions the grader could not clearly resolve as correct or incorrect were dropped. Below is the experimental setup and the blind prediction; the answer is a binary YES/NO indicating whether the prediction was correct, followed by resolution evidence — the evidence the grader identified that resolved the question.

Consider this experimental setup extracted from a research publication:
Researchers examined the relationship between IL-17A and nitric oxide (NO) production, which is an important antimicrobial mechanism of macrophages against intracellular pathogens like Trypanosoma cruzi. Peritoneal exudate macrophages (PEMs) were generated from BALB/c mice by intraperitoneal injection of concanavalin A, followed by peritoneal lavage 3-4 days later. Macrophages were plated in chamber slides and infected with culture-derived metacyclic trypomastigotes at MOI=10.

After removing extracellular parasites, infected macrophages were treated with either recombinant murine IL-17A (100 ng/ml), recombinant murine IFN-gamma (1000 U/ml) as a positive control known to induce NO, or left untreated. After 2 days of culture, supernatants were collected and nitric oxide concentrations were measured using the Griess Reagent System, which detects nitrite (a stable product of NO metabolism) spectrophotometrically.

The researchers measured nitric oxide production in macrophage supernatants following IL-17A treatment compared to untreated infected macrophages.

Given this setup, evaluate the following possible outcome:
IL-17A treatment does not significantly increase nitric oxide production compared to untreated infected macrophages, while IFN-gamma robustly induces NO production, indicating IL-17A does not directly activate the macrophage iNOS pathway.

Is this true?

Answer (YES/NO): YES